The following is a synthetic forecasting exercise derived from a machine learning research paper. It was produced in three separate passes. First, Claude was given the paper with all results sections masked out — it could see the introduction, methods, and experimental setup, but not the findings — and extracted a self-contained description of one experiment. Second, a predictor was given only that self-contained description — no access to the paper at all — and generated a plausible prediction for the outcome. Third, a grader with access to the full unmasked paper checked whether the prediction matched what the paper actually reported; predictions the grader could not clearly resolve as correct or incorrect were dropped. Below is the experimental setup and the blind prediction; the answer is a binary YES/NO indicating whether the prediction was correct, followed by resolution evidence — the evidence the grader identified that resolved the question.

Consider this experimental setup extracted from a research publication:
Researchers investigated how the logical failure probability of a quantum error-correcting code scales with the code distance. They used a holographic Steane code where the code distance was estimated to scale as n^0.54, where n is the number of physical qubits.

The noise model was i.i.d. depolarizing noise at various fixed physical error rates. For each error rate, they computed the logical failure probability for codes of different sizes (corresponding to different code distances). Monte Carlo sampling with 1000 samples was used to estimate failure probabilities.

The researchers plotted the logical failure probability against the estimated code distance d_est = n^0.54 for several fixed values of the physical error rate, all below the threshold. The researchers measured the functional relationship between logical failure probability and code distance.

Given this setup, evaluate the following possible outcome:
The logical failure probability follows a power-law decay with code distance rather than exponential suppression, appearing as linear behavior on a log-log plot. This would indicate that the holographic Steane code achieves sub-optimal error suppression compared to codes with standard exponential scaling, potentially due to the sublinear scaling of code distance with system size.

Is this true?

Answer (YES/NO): NO